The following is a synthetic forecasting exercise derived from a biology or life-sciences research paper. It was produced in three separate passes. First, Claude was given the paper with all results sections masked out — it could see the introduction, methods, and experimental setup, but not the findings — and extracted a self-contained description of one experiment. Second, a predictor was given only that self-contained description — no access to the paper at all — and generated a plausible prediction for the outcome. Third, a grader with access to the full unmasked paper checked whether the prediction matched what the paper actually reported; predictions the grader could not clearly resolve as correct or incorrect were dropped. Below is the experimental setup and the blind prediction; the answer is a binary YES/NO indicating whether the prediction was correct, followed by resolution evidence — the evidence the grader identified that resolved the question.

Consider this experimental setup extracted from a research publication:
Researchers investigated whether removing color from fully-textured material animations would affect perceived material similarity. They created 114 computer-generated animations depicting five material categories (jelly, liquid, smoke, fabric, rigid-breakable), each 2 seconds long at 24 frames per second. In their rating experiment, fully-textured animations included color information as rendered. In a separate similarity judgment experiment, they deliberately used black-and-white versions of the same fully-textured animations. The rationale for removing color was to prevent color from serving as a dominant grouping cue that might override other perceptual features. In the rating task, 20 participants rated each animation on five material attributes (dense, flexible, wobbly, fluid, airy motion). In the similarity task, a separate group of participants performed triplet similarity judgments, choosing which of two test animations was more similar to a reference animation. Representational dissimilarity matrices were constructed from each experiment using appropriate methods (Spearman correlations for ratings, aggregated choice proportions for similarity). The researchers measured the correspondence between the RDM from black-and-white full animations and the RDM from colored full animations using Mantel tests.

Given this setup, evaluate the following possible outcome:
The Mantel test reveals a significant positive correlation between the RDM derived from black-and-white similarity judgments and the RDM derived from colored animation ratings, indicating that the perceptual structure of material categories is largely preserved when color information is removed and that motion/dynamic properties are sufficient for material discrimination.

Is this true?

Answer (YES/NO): NO